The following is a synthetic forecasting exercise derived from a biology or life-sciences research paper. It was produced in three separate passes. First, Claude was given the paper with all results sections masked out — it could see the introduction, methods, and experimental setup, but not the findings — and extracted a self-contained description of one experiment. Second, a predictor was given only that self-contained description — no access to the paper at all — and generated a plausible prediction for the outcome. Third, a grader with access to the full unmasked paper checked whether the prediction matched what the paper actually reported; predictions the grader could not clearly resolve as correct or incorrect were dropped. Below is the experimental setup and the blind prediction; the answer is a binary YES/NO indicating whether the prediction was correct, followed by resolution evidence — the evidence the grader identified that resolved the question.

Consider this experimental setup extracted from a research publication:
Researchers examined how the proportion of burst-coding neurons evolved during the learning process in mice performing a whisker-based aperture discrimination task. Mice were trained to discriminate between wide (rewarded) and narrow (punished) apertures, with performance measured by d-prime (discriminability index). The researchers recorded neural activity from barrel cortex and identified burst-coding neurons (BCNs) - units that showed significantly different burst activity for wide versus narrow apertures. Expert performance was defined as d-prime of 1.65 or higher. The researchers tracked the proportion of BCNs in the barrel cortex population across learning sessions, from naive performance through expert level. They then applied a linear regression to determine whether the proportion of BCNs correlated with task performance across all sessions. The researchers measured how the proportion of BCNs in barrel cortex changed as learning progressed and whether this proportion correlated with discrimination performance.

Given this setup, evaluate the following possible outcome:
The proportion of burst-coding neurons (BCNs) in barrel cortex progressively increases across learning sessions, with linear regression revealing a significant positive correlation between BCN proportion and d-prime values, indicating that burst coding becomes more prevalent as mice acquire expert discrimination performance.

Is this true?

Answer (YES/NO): YES